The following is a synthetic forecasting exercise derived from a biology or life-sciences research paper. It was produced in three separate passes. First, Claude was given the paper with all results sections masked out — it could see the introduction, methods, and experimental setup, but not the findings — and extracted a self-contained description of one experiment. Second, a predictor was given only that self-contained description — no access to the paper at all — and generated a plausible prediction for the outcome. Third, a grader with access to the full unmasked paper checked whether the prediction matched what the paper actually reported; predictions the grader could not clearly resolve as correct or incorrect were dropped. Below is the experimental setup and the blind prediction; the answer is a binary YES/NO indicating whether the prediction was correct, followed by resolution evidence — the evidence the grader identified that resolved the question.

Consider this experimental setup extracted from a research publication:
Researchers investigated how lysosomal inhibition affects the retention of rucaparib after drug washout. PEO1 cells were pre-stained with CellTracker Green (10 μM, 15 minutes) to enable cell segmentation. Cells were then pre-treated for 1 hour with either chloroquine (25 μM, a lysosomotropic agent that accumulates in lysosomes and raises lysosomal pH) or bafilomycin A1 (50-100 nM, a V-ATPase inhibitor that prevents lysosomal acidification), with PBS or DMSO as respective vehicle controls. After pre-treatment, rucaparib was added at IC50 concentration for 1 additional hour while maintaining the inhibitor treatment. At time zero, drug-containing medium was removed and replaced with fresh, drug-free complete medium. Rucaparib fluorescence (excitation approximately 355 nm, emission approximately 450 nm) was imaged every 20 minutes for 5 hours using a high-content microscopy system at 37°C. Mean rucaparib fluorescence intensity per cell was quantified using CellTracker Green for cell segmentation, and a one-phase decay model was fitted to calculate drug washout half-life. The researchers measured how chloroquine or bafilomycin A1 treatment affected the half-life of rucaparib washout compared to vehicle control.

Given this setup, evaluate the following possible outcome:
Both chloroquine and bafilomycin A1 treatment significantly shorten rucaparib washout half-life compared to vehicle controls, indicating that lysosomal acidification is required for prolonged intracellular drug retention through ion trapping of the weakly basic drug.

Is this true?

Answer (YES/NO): YES